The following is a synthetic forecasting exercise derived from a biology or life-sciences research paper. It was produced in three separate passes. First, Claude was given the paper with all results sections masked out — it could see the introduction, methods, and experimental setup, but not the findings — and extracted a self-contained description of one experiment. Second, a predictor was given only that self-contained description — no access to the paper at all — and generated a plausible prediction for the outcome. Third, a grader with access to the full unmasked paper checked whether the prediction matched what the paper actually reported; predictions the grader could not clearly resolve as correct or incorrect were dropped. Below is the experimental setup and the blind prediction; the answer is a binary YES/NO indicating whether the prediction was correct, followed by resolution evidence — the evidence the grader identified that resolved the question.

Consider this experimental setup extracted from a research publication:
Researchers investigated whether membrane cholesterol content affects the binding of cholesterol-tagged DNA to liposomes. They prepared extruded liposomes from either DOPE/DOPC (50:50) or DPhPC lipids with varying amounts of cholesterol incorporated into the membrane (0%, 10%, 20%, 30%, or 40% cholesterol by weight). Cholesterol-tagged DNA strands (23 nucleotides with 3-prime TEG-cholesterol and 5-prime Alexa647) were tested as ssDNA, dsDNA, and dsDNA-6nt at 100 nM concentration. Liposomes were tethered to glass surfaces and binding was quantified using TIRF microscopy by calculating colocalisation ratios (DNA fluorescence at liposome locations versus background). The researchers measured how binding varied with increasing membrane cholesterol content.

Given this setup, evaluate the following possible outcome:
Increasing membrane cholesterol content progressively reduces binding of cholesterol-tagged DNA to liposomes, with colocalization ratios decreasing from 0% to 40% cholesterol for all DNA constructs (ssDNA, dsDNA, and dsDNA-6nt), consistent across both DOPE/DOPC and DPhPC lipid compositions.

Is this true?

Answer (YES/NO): NO